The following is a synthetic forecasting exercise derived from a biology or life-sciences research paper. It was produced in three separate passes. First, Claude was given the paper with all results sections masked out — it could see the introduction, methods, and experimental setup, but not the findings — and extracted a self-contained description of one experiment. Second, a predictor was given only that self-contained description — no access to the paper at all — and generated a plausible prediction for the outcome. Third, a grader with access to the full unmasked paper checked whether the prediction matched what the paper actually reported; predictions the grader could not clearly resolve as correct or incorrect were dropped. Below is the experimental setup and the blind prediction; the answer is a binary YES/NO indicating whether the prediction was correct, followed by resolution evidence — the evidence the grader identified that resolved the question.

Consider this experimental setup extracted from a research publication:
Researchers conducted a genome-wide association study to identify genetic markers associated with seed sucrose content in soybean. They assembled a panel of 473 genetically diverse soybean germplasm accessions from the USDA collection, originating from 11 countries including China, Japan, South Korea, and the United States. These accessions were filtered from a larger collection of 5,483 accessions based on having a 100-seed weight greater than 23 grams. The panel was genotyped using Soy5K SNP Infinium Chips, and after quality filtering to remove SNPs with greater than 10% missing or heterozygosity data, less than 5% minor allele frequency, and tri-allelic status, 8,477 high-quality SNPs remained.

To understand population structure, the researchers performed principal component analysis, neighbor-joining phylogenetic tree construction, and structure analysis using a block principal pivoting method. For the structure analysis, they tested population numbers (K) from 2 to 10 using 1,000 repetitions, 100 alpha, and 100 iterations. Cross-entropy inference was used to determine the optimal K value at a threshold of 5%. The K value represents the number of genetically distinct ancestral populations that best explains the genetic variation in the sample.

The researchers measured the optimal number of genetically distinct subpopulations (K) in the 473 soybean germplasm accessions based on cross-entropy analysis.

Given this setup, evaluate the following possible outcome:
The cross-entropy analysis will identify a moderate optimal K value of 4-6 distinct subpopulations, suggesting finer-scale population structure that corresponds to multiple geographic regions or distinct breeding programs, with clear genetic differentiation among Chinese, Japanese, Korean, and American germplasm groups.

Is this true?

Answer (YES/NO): NO